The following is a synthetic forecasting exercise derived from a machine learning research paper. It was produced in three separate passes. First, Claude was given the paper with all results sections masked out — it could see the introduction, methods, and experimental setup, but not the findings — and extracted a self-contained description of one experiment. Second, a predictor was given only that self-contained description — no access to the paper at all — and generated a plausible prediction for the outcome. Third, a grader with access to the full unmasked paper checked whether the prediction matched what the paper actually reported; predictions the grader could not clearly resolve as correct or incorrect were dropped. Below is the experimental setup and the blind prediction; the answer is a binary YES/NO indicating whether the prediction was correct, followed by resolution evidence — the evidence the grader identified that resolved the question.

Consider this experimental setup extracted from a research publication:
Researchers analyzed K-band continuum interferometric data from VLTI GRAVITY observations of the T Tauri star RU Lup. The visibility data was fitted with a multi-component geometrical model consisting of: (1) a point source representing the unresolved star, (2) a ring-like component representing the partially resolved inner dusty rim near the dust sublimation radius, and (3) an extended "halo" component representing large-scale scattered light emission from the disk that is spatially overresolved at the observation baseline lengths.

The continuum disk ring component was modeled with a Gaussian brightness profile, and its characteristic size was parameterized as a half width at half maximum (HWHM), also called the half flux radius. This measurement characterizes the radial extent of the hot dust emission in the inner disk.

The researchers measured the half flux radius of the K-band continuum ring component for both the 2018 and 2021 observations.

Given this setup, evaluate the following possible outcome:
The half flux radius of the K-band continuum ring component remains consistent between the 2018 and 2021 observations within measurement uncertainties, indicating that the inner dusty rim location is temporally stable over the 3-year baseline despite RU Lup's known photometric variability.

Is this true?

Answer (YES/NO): YES